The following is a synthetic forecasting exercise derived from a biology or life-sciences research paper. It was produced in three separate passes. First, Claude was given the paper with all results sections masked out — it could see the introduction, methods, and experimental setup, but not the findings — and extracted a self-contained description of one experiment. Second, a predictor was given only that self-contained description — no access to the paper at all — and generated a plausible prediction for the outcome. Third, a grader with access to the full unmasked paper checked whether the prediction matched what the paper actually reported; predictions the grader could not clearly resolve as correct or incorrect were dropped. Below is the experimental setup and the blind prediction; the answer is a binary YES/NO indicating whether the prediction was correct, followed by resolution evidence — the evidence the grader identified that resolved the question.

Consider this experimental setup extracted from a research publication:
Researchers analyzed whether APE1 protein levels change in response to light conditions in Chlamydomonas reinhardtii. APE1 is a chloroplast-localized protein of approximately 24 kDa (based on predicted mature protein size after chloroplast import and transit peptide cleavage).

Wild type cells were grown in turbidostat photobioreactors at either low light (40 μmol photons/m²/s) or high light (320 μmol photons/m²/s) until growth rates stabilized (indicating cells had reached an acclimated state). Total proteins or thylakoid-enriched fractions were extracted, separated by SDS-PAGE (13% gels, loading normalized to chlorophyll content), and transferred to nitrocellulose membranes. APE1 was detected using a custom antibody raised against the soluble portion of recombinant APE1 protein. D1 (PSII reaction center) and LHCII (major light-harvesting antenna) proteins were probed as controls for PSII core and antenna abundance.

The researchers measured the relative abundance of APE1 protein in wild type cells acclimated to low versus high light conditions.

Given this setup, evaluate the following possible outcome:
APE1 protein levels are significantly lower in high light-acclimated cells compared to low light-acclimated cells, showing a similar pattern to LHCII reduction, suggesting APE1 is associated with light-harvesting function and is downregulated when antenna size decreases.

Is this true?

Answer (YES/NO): NO